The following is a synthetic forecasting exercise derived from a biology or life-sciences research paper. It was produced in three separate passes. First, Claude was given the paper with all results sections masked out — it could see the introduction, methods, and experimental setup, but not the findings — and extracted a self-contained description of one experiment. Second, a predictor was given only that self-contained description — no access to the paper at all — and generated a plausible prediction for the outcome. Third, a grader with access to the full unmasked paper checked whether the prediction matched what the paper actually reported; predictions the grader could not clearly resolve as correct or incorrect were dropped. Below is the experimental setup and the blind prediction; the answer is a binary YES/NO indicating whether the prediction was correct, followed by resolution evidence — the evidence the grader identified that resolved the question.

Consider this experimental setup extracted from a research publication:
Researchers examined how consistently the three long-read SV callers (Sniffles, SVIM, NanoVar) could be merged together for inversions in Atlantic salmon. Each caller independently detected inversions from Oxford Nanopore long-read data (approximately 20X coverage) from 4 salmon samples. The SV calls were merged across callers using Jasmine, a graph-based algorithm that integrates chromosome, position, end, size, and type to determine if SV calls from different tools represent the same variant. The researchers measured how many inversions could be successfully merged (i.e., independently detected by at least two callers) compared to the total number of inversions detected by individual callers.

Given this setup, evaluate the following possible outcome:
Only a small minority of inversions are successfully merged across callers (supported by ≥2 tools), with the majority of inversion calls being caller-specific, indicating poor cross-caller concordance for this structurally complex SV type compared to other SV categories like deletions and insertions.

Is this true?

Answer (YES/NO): YES